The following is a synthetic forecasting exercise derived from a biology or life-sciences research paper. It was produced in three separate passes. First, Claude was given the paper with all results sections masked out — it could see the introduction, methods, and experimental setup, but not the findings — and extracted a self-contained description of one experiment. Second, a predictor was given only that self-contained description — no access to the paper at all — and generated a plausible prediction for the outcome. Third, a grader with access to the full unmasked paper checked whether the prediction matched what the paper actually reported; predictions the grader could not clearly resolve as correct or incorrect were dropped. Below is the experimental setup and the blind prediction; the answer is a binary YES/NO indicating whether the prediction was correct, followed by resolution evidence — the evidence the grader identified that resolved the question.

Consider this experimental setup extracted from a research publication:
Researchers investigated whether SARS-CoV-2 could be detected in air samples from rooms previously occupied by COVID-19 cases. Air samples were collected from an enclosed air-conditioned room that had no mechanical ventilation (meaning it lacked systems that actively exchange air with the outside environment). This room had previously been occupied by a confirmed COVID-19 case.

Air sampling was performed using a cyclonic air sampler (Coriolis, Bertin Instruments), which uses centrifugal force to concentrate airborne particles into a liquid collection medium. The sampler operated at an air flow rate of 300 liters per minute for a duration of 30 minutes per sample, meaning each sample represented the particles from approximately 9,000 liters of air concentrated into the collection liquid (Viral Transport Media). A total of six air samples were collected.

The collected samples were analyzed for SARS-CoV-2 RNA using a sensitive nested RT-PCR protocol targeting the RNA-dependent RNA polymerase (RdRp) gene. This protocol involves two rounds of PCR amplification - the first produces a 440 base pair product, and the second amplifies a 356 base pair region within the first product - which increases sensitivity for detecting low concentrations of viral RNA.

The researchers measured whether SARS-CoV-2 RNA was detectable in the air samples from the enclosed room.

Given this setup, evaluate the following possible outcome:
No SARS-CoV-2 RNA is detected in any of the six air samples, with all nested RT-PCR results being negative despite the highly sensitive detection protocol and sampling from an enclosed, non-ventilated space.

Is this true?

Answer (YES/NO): YES